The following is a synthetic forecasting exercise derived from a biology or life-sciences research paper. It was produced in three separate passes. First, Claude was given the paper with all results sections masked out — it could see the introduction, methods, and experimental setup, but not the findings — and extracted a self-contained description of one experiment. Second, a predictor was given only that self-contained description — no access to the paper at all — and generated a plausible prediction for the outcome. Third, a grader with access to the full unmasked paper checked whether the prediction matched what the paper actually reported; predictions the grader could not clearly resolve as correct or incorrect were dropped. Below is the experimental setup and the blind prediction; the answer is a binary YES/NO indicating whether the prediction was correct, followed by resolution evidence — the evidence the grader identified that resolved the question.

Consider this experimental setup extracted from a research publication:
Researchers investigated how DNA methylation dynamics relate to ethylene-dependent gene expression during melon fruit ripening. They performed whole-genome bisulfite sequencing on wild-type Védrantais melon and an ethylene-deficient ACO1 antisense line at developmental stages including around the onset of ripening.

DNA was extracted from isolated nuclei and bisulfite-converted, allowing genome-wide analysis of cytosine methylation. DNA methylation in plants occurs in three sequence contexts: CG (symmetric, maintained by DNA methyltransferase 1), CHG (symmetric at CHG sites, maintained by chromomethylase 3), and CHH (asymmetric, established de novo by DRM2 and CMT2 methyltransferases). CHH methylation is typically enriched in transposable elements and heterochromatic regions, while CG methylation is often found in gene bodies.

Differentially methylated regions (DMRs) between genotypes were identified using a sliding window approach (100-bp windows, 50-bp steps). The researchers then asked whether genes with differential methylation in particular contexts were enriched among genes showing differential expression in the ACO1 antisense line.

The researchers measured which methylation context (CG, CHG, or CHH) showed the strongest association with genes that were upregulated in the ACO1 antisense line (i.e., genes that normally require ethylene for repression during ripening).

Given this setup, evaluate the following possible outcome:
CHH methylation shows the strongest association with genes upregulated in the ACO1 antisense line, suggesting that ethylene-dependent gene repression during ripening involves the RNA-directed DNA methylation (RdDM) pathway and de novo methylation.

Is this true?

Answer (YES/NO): YES